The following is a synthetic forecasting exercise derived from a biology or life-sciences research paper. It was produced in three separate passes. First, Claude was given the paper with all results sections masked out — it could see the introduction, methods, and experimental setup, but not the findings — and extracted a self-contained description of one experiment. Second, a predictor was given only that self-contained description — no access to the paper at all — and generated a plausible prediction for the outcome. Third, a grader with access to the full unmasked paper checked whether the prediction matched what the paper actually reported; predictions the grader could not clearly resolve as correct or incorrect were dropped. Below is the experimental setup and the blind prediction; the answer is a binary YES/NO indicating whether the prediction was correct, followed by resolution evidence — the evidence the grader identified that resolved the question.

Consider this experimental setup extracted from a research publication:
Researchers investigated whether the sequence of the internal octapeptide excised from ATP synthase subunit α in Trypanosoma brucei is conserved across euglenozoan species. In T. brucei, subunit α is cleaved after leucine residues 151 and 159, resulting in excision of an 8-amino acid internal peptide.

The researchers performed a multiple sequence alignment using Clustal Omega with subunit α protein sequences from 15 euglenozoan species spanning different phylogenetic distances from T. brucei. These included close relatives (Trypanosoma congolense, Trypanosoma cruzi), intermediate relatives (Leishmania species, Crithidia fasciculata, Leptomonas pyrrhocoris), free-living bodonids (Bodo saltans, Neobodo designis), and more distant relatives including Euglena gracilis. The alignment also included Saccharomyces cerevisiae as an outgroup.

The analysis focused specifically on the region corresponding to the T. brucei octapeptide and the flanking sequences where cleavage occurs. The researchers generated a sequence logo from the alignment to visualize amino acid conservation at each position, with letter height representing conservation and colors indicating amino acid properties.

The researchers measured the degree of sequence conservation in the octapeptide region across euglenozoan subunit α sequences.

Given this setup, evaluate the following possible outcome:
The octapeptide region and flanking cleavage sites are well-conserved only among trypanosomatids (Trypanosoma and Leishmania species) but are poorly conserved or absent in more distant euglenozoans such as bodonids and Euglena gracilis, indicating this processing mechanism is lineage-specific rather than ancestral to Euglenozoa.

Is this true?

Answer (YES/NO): NO